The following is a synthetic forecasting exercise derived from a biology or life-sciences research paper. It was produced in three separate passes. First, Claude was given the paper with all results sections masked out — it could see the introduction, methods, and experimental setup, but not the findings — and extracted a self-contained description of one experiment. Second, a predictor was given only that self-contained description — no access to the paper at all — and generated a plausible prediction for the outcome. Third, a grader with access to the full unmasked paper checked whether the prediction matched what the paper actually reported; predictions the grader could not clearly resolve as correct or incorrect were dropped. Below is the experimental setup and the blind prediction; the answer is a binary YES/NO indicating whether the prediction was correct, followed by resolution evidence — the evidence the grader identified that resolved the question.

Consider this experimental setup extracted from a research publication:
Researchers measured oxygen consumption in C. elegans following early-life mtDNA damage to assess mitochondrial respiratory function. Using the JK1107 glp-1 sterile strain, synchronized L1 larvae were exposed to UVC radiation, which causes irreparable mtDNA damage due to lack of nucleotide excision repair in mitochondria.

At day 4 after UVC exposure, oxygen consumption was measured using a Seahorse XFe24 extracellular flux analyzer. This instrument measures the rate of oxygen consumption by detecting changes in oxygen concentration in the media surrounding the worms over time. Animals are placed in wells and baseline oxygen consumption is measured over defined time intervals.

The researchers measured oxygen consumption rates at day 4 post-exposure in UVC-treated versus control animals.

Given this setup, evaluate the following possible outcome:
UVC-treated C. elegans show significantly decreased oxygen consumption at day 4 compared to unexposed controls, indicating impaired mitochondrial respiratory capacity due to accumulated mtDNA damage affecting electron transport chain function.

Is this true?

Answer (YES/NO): NO